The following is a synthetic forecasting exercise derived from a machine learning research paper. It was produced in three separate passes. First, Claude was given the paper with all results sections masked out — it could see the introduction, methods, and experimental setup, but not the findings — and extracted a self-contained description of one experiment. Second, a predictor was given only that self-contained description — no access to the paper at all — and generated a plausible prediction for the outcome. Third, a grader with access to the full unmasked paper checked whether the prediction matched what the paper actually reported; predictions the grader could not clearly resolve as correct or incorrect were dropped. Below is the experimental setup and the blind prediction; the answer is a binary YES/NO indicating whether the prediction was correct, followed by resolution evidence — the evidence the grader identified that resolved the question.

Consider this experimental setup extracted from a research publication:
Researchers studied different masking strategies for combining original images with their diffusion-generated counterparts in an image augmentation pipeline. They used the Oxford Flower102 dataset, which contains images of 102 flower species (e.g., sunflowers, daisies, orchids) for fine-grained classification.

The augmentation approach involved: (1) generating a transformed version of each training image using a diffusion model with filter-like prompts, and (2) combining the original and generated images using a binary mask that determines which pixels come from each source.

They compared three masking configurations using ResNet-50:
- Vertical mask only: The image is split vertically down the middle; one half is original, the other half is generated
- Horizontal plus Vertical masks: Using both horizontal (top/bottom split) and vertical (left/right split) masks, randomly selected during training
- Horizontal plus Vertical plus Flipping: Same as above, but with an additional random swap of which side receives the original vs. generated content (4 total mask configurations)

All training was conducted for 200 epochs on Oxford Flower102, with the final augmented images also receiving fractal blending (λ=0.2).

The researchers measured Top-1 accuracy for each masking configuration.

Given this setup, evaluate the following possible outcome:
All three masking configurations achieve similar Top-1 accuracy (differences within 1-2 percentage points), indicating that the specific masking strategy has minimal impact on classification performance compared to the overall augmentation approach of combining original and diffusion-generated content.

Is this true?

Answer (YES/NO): NO